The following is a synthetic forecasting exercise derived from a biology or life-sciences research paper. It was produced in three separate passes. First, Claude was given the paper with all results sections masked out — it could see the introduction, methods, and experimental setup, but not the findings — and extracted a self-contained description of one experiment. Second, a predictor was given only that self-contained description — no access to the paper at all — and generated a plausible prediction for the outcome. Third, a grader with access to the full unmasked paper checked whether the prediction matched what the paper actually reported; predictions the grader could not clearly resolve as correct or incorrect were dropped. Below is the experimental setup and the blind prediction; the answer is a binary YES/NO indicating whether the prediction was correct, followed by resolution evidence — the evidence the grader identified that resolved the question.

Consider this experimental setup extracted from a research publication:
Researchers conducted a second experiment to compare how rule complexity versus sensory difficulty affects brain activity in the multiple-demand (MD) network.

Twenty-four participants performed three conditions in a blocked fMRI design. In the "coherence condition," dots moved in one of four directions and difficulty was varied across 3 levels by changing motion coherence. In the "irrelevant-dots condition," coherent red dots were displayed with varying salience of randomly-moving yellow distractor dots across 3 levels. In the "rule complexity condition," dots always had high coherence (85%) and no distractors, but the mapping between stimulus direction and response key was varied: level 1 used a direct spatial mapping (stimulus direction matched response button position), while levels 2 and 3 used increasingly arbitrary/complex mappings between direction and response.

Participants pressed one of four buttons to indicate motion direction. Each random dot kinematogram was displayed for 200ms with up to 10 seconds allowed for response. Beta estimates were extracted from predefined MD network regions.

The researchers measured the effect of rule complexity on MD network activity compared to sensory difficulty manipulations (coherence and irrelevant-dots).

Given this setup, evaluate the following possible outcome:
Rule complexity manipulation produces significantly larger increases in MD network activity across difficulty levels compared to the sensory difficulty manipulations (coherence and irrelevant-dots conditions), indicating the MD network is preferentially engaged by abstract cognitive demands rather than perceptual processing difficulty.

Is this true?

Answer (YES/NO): YES